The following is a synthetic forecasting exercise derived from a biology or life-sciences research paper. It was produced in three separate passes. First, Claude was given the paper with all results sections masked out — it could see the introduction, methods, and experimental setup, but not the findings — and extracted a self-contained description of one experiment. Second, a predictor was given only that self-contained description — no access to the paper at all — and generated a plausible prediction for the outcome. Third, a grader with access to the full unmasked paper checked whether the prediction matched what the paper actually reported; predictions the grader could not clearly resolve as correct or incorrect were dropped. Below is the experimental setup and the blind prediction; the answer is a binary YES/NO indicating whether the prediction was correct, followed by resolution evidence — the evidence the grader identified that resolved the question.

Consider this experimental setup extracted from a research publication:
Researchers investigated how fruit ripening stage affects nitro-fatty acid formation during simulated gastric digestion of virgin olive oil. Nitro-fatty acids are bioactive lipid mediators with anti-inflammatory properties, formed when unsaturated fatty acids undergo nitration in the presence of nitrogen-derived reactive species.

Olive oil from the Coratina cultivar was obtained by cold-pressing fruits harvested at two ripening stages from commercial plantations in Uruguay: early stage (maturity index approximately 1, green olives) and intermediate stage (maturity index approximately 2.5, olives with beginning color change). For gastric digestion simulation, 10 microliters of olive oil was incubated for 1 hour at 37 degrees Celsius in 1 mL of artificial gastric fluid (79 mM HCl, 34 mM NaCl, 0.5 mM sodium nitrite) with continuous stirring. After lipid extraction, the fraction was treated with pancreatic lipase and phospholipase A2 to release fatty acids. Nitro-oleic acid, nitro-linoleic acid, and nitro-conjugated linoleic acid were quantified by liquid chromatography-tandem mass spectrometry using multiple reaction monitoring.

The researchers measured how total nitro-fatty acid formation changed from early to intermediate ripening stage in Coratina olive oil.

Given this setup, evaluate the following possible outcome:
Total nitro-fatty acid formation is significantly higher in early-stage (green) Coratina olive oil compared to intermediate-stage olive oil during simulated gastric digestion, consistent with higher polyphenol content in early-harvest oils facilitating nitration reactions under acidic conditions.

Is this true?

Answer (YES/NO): NO